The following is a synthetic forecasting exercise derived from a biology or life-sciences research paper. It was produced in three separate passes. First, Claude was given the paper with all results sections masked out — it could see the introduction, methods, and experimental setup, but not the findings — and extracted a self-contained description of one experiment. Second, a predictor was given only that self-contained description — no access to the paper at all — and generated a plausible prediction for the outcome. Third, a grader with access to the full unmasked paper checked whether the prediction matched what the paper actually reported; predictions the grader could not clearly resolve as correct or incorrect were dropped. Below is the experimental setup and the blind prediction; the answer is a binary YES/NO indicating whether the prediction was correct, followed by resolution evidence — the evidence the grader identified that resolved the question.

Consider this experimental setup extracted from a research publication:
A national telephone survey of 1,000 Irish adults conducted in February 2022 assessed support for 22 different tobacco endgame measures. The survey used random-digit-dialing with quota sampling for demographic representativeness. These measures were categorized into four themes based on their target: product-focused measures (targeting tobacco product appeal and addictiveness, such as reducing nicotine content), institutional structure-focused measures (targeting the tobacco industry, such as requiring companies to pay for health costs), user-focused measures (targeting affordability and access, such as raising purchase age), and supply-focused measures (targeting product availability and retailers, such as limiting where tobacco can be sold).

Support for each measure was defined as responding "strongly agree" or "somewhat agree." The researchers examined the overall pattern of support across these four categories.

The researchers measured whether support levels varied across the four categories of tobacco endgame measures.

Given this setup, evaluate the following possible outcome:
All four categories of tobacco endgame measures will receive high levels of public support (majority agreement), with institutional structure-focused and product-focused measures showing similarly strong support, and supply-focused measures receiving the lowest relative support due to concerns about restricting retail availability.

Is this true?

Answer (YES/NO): NO